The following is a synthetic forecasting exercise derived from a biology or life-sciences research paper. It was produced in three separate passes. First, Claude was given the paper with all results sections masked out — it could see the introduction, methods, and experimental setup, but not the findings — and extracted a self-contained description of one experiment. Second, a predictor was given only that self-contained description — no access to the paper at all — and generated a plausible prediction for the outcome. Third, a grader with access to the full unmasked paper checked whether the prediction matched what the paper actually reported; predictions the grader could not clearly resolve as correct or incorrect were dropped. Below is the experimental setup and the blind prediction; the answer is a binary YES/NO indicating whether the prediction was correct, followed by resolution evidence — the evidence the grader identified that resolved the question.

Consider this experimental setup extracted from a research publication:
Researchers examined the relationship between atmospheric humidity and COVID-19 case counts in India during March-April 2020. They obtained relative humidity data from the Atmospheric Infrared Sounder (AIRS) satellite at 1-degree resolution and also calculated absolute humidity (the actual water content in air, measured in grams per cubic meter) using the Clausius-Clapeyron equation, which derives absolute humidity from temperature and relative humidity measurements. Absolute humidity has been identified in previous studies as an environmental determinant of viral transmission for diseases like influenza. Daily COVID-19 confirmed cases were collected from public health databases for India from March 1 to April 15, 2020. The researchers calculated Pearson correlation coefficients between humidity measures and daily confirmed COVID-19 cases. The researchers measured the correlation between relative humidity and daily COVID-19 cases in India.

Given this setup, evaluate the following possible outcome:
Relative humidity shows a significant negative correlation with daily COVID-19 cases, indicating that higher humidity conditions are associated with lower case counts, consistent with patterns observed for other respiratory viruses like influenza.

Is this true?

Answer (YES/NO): YES